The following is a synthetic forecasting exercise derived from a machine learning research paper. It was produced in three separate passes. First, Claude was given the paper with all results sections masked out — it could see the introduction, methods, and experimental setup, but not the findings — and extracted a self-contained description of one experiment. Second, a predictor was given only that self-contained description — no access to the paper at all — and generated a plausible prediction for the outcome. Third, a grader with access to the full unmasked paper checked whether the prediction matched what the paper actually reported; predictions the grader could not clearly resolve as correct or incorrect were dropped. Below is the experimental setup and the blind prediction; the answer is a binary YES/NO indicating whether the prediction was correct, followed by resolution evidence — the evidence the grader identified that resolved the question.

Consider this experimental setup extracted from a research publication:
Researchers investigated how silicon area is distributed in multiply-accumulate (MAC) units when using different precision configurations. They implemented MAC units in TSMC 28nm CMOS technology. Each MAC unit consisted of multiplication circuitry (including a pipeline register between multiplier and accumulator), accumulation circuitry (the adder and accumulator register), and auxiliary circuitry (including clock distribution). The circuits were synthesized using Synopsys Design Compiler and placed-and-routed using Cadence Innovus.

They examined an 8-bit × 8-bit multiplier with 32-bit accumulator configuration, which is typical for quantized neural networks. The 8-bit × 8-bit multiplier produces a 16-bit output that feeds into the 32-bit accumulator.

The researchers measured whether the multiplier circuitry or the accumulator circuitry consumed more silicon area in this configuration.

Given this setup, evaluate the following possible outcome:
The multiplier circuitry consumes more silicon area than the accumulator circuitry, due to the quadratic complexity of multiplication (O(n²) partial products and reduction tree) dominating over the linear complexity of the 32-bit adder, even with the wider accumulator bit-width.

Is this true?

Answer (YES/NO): YES